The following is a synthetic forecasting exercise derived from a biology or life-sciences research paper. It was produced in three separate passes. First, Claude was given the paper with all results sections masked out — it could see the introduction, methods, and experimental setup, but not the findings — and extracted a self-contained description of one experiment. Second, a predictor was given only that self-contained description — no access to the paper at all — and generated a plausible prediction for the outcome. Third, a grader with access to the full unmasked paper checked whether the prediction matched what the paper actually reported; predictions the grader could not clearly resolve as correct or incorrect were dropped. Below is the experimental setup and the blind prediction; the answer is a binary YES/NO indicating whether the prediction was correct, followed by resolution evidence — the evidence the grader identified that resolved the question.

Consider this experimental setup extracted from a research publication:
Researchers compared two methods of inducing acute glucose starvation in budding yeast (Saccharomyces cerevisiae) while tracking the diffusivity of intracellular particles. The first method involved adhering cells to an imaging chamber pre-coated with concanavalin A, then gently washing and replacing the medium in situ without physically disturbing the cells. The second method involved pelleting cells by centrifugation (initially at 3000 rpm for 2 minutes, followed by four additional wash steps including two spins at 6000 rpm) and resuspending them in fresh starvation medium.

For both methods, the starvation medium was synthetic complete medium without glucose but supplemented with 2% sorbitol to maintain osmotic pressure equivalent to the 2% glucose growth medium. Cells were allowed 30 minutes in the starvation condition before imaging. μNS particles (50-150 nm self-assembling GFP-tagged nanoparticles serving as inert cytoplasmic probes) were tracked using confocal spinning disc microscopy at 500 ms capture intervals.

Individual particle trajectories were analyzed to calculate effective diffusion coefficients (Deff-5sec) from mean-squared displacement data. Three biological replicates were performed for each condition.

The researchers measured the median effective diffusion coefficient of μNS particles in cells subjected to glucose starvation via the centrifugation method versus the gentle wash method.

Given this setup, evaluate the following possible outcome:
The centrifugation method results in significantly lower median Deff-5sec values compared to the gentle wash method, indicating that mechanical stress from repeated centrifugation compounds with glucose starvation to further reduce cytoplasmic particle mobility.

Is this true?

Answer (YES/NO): NO